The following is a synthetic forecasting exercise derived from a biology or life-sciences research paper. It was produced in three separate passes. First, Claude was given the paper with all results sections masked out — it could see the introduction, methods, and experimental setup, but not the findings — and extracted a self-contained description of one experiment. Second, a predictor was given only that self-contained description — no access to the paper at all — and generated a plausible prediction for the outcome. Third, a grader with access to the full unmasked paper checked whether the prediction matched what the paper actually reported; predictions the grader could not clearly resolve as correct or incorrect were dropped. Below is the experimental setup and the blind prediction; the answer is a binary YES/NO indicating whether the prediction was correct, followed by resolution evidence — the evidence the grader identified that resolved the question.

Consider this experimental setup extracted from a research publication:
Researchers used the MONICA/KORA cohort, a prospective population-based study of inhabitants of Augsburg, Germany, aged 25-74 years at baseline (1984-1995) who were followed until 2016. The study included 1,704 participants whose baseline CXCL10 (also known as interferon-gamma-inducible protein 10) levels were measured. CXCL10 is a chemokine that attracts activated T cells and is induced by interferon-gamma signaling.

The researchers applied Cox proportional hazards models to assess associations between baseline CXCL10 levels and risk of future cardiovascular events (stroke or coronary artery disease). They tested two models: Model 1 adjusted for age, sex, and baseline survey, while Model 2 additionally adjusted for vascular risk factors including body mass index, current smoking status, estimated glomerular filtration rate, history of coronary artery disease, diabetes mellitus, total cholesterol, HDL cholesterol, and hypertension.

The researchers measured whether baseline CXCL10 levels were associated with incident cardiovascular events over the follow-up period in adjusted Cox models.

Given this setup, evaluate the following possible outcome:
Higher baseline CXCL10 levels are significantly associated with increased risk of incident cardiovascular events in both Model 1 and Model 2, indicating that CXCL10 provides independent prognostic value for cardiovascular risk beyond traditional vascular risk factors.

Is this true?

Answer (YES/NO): YES